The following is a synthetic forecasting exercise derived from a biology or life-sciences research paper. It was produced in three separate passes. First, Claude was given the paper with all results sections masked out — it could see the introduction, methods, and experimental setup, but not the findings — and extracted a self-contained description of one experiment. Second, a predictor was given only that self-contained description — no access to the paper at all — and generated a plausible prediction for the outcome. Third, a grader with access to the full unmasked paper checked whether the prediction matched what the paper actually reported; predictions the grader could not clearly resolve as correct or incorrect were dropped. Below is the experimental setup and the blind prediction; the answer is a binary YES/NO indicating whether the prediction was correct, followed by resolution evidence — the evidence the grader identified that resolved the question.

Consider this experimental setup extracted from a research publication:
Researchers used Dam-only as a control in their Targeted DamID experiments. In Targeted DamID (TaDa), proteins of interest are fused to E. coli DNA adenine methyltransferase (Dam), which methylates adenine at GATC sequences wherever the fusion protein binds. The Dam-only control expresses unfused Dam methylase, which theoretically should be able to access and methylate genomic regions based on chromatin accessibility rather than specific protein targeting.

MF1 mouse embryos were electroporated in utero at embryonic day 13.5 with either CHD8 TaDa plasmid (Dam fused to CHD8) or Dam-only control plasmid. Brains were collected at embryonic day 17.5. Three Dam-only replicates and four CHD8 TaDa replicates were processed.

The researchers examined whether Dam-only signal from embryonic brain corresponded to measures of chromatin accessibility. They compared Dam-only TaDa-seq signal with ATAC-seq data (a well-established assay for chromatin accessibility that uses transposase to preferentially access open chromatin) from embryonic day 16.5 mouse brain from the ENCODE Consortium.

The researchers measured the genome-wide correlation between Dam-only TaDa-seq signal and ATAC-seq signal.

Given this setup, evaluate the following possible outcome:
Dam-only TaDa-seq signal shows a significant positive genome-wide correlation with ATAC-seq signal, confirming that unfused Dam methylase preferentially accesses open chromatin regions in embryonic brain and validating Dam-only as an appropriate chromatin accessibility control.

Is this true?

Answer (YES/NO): YES